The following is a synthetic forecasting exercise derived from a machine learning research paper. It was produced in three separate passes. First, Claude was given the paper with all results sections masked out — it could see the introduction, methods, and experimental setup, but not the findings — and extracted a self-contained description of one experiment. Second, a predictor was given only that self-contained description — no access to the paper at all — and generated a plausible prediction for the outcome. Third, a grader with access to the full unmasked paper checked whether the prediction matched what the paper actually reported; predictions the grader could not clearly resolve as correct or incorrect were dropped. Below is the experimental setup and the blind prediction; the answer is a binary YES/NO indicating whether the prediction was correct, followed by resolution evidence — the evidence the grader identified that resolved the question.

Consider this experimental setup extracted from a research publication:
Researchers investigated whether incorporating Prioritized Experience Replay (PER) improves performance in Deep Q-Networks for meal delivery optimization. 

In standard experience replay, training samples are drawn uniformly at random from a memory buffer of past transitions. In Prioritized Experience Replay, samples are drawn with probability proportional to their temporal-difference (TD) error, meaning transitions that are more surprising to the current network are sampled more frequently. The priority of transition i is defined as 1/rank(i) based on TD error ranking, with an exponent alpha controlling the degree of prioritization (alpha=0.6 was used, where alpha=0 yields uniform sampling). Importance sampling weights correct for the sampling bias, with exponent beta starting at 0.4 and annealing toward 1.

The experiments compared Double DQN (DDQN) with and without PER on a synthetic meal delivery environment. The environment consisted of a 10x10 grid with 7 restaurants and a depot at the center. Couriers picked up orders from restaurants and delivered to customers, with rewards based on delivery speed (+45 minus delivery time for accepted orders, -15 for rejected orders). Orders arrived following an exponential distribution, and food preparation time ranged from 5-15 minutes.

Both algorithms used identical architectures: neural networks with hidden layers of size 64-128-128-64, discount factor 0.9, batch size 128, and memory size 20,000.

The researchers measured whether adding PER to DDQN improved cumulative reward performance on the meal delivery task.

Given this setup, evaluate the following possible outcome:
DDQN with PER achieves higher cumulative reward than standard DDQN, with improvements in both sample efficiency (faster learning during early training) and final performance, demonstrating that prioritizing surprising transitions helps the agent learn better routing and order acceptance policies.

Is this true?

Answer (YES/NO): NO